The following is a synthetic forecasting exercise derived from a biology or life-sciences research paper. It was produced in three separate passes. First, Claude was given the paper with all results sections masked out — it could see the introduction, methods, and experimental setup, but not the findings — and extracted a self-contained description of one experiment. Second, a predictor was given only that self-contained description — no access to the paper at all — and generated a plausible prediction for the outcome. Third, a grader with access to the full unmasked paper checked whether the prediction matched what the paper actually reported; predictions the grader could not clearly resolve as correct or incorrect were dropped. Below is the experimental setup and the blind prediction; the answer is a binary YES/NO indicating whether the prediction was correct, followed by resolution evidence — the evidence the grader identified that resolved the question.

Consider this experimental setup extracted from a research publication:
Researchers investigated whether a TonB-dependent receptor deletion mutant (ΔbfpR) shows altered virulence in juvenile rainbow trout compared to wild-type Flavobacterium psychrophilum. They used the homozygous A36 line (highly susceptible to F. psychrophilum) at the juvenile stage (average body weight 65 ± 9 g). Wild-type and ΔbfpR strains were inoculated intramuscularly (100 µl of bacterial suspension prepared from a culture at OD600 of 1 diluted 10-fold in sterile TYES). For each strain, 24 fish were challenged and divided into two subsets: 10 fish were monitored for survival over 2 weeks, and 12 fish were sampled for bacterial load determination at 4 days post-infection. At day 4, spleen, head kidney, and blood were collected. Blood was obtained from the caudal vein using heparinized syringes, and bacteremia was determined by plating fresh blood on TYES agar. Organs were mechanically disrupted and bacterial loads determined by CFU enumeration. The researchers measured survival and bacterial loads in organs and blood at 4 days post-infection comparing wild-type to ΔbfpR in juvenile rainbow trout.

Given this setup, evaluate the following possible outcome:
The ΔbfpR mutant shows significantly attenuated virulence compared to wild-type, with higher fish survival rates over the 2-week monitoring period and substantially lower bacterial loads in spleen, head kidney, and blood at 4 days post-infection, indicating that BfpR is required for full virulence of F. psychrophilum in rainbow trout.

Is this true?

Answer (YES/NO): YES